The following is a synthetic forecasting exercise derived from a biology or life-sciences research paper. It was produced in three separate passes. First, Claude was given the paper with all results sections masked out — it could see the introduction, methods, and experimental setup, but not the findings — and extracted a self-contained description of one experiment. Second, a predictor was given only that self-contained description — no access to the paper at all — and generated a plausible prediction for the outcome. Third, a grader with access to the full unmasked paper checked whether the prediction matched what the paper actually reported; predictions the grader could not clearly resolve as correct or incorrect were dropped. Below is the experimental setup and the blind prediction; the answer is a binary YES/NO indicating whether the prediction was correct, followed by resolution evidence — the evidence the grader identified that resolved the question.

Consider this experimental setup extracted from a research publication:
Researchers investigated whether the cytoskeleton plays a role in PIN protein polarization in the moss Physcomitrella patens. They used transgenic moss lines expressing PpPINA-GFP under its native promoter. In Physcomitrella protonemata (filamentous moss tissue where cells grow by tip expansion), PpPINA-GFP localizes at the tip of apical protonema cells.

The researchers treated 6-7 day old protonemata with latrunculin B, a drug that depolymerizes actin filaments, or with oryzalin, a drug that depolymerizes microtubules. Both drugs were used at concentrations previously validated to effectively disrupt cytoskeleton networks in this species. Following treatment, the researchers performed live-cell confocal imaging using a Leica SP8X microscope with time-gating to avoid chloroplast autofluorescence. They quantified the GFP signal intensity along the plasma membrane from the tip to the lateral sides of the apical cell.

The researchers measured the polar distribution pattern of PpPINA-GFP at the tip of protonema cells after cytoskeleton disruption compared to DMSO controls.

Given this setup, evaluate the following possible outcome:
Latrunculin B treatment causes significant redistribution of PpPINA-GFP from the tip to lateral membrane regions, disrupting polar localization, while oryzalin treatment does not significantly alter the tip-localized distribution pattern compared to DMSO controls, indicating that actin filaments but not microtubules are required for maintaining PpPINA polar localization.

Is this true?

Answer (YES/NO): NO